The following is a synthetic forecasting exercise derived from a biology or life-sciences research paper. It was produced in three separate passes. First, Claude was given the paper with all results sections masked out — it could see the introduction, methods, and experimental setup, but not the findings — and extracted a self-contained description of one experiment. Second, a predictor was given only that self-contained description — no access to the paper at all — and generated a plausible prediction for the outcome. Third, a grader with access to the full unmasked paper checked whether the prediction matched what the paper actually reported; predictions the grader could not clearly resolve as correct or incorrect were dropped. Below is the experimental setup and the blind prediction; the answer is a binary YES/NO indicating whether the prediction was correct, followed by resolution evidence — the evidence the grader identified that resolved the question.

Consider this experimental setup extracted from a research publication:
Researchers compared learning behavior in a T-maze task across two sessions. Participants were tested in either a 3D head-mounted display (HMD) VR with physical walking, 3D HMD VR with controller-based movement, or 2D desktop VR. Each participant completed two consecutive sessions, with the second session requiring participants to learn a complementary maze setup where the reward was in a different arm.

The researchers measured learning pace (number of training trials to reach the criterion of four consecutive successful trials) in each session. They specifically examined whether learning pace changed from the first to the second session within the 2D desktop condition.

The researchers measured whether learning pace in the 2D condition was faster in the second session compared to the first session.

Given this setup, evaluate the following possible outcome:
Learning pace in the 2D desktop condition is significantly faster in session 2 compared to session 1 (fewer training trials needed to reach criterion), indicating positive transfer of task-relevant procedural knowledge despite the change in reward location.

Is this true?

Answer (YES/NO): YES